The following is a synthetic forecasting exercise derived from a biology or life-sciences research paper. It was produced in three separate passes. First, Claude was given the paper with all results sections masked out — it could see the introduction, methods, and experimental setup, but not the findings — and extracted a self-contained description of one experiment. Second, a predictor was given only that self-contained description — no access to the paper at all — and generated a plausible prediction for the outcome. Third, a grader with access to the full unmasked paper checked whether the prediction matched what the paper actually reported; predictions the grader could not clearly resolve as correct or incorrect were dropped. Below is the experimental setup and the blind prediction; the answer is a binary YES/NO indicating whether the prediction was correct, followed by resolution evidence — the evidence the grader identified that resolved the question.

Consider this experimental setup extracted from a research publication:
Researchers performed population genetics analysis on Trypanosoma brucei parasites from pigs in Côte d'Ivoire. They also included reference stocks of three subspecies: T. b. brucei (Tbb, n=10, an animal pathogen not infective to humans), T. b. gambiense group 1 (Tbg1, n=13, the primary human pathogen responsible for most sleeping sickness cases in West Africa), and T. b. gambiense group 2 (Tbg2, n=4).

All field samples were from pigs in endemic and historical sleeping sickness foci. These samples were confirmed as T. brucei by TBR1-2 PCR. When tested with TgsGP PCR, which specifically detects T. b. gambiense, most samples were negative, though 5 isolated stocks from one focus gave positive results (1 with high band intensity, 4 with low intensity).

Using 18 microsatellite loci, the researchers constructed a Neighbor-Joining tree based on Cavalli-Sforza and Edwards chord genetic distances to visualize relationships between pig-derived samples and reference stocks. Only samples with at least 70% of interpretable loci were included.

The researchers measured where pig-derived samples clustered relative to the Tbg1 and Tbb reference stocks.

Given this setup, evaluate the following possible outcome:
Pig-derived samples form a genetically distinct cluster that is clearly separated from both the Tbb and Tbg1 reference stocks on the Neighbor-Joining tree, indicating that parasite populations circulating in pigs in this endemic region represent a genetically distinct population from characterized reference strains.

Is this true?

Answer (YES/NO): NO